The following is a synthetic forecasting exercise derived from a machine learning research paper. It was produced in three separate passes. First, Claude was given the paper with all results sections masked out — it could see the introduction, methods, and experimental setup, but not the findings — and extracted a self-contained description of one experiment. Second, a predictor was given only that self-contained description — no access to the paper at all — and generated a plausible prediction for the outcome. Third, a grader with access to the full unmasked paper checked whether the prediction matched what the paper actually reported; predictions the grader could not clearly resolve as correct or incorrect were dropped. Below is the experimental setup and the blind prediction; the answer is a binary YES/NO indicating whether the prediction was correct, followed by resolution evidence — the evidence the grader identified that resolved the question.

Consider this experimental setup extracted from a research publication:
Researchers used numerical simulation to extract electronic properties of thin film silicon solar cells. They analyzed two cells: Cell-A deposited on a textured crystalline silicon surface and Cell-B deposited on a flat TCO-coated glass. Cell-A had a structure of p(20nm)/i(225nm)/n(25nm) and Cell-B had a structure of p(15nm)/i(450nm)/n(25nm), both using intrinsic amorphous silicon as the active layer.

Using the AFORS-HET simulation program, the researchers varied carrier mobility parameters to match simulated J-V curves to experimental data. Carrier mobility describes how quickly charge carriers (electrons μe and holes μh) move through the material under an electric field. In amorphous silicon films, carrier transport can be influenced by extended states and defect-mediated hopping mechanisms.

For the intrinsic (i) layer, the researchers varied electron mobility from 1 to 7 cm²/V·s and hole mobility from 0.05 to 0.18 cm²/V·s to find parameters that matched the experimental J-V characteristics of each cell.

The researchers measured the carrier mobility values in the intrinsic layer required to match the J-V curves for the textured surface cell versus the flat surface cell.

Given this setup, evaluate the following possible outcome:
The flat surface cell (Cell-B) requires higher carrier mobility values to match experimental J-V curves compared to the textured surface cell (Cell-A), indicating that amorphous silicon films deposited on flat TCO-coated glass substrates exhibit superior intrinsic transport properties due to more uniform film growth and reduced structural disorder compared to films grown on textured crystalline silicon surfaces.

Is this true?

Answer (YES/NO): NO